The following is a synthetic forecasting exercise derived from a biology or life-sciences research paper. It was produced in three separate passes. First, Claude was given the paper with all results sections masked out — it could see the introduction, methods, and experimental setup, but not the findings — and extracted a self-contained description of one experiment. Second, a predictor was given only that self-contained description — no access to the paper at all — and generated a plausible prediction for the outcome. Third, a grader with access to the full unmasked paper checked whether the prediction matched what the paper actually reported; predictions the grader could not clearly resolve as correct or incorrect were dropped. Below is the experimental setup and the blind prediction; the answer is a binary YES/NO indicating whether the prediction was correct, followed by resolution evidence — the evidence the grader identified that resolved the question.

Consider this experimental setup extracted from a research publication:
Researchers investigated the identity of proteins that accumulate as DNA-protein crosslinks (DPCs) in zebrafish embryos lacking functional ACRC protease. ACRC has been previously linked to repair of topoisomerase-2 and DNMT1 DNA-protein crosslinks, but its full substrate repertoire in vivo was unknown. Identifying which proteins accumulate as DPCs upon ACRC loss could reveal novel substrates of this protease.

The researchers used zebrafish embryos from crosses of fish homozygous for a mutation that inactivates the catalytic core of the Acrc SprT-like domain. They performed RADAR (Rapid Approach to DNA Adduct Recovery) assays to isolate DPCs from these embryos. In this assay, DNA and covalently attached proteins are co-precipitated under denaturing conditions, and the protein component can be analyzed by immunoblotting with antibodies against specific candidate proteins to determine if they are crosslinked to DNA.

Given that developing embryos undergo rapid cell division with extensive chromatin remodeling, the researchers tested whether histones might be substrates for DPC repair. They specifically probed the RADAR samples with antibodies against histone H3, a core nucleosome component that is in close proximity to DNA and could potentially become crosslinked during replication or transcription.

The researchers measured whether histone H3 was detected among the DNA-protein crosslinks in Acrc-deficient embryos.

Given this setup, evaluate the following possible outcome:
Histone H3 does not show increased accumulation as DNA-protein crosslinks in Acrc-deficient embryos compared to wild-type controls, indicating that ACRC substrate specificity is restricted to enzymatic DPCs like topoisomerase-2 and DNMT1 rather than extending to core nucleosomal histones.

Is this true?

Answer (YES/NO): NO